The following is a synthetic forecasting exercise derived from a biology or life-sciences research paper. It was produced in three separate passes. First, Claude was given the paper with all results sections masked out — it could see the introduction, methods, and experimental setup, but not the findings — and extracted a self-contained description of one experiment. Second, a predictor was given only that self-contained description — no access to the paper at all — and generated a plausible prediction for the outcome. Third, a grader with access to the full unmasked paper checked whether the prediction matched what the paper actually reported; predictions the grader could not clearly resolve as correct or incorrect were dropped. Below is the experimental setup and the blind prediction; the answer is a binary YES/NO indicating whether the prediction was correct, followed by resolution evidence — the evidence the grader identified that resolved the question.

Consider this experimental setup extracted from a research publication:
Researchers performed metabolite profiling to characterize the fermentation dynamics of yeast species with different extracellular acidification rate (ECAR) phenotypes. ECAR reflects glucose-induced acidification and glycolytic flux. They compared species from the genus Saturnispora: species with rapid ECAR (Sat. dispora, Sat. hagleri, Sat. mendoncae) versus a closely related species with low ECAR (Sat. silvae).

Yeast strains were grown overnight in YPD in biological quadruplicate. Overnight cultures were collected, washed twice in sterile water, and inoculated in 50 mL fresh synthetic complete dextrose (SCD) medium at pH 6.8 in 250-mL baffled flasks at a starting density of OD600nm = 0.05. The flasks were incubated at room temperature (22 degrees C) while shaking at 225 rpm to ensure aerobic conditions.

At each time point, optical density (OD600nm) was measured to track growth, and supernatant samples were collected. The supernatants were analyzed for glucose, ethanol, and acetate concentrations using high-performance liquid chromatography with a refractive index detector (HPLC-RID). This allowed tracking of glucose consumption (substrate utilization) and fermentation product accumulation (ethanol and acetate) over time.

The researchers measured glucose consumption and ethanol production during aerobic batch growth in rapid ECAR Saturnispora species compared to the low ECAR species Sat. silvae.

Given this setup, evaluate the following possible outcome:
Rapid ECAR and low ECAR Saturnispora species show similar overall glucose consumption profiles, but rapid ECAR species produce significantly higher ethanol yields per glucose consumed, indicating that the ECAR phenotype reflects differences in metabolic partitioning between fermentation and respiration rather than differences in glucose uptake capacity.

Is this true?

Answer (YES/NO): NO